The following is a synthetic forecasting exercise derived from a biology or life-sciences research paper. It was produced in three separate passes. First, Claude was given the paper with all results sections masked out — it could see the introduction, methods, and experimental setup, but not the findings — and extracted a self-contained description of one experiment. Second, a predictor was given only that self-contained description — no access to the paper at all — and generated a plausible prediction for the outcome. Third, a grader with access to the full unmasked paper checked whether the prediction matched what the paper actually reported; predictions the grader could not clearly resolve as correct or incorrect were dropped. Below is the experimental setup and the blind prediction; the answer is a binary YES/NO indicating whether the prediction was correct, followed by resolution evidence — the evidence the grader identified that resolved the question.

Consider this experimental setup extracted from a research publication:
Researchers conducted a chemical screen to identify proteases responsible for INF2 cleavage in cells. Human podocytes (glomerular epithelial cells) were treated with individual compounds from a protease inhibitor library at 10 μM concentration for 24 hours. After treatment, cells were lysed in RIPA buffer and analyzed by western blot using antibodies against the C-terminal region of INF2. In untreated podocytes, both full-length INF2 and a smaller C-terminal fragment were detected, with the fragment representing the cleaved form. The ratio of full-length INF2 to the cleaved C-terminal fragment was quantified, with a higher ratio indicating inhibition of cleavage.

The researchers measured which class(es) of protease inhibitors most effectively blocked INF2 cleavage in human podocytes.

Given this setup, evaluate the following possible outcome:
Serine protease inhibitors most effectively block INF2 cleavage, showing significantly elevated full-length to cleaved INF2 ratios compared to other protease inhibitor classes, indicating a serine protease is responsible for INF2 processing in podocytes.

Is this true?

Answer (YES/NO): NO